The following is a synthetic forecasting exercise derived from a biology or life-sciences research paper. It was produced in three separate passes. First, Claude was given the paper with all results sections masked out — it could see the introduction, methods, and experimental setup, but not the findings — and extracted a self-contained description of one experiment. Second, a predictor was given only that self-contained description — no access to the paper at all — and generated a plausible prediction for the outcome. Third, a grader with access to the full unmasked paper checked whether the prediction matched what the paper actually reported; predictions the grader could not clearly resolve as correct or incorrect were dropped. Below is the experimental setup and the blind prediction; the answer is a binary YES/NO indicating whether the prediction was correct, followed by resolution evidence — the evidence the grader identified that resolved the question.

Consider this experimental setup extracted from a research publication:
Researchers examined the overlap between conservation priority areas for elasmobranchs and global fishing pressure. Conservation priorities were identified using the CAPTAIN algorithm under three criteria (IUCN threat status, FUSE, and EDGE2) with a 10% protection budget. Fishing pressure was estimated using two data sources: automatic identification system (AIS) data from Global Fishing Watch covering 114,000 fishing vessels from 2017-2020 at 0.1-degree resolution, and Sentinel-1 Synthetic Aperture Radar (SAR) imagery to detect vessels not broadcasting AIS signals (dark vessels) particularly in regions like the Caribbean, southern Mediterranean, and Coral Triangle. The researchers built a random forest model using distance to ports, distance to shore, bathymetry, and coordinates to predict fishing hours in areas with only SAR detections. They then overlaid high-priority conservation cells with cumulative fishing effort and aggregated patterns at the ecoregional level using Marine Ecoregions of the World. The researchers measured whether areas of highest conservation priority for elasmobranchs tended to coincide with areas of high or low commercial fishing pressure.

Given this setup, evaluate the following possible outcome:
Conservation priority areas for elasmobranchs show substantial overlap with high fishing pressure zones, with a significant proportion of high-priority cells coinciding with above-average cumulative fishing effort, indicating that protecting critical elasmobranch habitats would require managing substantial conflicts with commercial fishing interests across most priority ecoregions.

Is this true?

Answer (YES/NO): NO